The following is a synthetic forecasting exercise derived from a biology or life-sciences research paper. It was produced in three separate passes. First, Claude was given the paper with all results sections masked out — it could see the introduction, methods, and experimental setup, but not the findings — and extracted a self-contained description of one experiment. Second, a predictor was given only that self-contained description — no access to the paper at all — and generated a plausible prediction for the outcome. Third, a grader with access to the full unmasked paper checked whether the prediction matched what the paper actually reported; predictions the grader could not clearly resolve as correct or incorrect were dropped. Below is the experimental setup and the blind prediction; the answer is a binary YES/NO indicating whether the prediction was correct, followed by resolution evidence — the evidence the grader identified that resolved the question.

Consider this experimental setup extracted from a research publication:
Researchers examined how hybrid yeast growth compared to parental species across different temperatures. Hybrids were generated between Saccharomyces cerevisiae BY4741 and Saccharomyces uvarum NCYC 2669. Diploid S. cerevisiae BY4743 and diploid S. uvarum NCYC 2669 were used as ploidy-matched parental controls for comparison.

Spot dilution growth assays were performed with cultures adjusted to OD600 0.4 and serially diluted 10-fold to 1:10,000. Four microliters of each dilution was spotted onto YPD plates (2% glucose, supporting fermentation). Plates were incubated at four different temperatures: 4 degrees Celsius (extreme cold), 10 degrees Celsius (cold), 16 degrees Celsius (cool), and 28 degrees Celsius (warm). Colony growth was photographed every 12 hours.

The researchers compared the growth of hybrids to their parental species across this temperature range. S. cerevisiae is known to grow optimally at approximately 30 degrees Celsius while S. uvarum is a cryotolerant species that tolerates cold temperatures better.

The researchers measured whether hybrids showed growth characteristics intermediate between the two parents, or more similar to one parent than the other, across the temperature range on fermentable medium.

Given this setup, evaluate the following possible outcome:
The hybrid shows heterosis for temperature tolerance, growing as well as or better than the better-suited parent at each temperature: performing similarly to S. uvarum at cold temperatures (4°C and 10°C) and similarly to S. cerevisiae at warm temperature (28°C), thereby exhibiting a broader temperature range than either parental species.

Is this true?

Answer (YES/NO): NO